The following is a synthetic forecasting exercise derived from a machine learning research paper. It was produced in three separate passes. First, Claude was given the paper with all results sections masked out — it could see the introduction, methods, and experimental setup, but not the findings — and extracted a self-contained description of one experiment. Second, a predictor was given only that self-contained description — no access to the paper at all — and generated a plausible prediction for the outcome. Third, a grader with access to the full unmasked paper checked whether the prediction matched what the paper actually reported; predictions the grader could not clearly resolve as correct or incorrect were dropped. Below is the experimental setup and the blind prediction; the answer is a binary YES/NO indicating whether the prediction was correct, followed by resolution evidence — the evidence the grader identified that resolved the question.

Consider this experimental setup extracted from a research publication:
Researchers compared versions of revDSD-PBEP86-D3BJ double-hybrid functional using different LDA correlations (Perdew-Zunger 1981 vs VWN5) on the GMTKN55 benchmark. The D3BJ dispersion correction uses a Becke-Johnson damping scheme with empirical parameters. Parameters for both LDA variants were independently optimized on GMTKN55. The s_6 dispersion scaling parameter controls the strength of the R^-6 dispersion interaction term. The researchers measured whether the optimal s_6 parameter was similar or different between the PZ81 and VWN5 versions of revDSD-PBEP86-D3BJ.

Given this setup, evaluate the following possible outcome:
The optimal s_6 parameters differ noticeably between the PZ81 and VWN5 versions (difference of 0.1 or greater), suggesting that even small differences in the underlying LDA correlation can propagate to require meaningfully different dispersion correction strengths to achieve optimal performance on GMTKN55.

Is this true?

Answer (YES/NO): NO